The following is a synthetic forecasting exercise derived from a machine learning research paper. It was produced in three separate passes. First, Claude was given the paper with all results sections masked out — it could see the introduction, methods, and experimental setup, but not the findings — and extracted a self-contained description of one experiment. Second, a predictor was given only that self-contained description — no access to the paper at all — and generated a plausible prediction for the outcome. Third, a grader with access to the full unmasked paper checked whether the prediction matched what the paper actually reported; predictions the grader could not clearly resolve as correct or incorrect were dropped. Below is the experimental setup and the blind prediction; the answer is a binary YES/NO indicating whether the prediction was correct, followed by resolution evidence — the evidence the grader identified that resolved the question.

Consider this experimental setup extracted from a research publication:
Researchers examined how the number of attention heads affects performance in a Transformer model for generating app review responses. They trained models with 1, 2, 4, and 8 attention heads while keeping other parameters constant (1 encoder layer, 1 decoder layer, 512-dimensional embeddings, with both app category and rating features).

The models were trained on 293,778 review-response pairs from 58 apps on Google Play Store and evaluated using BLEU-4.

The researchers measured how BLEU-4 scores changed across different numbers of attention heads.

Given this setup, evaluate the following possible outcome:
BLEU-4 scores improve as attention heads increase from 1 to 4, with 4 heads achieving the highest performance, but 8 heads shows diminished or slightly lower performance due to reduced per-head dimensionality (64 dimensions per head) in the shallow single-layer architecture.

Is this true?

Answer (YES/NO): NO